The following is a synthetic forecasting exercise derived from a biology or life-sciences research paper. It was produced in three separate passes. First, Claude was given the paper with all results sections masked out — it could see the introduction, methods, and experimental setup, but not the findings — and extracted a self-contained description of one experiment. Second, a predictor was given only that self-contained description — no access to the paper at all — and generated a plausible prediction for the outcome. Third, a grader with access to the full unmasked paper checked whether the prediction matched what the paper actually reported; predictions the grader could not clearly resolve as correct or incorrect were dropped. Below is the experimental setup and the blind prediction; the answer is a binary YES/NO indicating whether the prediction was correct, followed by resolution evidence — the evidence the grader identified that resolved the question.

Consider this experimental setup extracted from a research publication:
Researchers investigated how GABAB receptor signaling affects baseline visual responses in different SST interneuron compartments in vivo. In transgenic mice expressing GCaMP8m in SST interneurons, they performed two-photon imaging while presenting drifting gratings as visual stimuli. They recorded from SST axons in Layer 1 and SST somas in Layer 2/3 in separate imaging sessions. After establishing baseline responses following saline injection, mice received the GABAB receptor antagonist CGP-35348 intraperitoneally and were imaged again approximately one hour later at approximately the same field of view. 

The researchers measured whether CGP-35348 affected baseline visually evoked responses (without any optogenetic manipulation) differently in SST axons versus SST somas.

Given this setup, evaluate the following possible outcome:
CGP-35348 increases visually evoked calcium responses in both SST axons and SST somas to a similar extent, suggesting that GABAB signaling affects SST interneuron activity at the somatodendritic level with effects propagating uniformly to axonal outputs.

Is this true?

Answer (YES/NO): NO